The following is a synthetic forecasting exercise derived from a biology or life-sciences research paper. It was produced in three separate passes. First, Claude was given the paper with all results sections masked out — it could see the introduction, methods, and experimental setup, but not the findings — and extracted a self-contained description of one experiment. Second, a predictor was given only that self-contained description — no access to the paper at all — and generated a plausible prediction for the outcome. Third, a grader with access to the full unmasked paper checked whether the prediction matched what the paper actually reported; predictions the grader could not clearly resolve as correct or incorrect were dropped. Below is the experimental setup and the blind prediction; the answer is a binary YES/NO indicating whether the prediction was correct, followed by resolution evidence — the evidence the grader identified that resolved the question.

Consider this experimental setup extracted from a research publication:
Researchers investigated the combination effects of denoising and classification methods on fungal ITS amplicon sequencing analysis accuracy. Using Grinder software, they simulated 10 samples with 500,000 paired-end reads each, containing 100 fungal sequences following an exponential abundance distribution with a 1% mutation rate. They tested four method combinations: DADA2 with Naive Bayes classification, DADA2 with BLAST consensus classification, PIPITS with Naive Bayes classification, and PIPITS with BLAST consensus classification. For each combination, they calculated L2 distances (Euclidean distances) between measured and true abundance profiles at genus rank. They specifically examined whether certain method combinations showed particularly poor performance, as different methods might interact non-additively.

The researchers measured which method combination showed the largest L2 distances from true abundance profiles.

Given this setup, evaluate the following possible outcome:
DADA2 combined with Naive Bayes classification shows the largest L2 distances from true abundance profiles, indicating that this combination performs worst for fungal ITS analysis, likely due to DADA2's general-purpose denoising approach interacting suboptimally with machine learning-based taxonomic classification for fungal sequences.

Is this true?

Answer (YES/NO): NO